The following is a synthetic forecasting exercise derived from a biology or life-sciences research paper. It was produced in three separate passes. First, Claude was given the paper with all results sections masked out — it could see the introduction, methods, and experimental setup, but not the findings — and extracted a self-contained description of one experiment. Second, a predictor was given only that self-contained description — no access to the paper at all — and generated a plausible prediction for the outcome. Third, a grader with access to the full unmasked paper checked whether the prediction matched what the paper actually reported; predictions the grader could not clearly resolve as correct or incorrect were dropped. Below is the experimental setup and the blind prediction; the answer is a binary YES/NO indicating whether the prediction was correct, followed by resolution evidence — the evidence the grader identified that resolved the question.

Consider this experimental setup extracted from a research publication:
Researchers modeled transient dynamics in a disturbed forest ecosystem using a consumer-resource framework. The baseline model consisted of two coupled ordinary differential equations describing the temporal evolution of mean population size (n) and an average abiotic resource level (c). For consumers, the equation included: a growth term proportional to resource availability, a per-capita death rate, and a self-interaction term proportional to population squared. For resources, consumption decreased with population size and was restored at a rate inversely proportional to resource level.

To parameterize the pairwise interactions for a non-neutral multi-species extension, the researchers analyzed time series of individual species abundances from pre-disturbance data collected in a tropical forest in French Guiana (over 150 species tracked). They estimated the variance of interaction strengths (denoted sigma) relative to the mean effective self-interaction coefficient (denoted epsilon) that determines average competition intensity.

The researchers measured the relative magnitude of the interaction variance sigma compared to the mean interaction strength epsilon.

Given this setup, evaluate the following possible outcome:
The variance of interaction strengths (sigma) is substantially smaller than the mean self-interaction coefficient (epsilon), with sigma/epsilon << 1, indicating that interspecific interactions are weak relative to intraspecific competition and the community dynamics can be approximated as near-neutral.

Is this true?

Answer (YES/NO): NO